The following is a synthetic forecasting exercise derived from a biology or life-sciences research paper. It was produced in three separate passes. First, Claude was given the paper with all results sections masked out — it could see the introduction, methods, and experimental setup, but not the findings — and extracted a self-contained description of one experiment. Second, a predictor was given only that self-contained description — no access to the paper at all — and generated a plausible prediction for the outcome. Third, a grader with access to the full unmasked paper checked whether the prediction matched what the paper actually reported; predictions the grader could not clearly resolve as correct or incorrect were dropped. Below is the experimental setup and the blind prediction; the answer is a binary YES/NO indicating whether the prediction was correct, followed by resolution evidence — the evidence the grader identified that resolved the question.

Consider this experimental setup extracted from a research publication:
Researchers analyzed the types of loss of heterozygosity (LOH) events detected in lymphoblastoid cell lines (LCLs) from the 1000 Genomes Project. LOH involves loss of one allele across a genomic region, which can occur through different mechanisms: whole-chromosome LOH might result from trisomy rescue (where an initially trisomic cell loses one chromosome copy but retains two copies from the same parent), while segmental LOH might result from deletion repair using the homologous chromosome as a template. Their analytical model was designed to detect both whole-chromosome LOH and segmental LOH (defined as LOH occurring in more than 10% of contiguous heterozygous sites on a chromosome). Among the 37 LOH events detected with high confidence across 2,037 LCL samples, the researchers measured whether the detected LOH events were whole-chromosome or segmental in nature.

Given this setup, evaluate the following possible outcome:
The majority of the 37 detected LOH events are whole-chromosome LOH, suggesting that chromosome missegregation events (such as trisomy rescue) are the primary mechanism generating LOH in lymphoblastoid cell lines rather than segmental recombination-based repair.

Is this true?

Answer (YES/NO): NO